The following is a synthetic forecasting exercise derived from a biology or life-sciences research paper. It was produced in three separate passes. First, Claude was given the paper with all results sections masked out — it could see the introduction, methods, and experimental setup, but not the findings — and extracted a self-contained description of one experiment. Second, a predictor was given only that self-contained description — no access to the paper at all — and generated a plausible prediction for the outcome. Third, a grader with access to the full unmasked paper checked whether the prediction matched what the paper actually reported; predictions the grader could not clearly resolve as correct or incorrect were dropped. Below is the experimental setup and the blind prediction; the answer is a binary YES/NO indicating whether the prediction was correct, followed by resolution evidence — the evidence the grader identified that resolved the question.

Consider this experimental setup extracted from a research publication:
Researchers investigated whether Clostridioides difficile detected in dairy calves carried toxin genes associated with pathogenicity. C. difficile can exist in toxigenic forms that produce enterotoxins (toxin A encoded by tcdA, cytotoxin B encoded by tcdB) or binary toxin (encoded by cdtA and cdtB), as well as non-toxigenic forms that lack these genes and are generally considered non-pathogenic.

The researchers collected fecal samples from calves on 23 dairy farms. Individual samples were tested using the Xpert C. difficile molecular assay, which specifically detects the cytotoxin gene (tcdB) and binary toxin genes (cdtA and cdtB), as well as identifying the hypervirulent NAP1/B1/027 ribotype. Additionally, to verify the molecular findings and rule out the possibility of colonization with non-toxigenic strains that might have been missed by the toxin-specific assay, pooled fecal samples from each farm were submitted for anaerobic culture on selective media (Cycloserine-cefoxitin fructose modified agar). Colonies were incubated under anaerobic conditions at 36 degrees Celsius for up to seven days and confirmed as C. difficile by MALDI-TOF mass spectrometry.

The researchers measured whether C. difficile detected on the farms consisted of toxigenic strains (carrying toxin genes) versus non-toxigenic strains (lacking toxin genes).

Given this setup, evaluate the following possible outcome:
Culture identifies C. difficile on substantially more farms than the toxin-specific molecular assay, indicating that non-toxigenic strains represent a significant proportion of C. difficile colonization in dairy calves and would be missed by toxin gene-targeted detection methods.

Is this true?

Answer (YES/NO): NO